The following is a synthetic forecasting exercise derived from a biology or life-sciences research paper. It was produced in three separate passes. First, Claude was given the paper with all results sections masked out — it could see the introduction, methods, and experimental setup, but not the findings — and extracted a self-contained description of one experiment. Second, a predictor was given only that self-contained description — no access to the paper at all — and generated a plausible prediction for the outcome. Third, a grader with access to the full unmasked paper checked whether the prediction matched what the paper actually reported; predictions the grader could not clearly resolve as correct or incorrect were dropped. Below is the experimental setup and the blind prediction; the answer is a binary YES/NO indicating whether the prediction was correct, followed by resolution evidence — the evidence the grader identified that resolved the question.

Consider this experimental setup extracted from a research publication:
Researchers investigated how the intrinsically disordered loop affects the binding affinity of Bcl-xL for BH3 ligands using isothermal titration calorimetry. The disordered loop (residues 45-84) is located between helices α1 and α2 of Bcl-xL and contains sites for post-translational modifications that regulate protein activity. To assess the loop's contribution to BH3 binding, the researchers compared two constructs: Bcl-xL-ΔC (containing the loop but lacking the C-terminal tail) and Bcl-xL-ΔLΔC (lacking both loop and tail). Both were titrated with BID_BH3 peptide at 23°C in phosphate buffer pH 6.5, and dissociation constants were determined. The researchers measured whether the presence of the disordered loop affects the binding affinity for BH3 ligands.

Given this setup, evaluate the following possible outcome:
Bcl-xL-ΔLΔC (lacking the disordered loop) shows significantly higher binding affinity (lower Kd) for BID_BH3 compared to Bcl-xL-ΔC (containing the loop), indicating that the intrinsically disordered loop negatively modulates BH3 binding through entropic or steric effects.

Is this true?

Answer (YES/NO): NO